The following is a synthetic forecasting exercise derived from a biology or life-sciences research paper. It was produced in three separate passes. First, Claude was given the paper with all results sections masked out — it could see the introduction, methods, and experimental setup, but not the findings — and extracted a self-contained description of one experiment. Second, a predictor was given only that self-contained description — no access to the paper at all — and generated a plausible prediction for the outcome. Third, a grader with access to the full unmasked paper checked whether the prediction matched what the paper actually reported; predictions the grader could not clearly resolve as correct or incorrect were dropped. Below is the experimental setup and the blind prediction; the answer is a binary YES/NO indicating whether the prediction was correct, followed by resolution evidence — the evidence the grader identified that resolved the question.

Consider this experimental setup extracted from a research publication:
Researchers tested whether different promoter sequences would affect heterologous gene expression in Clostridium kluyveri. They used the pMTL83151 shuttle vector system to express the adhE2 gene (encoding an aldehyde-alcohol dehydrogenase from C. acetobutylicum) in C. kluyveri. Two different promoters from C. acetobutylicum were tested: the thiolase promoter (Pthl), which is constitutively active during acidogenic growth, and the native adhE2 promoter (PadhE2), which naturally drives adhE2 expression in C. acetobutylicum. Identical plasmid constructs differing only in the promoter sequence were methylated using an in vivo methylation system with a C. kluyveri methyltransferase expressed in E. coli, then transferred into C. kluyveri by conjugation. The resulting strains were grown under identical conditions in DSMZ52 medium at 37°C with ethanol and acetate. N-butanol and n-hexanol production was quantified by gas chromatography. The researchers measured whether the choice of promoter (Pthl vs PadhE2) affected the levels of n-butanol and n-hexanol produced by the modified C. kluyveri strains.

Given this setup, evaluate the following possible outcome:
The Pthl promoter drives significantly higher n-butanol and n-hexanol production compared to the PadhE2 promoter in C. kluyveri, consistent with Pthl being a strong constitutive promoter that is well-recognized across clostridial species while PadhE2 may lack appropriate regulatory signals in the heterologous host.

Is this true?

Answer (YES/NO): NO